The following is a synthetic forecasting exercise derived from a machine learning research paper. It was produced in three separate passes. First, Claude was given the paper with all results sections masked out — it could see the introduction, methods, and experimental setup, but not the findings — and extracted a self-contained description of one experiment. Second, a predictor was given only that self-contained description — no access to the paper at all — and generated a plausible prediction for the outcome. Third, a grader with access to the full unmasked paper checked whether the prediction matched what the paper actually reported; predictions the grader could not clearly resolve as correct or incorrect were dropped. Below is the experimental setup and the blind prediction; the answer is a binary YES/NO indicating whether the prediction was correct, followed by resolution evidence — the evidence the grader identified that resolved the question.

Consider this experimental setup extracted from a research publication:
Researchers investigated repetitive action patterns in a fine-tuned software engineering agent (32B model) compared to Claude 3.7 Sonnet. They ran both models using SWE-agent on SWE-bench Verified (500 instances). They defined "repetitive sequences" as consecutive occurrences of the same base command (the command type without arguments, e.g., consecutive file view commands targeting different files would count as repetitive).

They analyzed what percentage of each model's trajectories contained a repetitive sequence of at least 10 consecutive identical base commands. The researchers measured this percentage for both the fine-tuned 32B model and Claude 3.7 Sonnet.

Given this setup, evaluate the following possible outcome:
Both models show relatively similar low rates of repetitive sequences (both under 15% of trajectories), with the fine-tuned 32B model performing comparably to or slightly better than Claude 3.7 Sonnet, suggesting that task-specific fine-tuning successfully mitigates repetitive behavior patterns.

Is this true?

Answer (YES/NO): NO